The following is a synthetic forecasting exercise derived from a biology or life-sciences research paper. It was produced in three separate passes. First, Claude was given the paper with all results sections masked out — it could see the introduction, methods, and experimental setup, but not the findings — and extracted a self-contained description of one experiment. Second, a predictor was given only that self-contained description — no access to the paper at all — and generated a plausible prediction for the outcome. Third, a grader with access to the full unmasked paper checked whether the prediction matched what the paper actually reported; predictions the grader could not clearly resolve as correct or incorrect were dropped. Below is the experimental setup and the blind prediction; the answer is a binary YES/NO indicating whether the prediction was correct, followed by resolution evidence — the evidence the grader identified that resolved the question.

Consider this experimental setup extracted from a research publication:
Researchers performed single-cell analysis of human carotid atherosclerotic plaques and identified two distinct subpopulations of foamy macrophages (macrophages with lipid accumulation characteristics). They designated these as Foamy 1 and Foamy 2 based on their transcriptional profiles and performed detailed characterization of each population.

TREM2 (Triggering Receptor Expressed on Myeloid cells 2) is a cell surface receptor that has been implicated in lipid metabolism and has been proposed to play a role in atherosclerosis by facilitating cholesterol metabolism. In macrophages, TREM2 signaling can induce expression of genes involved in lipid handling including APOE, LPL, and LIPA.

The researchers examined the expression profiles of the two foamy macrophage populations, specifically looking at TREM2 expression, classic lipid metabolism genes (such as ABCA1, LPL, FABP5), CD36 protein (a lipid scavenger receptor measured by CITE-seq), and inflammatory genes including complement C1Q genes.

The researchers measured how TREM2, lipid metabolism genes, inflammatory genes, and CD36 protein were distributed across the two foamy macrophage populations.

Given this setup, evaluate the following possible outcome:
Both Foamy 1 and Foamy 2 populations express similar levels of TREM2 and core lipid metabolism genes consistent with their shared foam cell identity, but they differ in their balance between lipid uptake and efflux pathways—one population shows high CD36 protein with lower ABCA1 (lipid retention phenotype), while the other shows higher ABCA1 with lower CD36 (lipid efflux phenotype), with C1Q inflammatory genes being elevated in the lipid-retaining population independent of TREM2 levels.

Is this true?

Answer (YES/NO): NO